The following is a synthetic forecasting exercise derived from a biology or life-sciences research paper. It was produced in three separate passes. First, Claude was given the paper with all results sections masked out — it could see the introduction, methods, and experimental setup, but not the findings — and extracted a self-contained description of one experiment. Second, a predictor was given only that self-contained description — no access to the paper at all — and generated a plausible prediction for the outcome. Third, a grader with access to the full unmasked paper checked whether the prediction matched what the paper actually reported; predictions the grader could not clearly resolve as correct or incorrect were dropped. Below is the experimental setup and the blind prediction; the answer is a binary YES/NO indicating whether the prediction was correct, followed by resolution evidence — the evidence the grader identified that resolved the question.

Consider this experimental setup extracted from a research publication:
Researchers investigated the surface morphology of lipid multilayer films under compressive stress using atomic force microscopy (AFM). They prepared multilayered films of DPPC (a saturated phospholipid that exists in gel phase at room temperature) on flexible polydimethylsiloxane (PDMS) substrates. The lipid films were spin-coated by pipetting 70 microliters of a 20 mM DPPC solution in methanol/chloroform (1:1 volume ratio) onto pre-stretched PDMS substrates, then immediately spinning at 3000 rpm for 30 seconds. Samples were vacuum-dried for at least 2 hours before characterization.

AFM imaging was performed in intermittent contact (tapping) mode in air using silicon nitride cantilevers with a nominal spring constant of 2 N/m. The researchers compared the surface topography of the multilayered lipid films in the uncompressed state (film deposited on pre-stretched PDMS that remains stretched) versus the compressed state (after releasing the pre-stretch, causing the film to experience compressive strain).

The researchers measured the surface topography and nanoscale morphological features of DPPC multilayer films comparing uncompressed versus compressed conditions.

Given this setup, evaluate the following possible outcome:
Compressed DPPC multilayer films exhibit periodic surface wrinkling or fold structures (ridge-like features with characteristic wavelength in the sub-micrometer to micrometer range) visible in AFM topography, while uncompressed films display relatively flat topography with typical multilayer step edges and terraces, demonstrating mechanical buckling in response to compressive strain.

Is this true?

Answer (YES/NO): YES